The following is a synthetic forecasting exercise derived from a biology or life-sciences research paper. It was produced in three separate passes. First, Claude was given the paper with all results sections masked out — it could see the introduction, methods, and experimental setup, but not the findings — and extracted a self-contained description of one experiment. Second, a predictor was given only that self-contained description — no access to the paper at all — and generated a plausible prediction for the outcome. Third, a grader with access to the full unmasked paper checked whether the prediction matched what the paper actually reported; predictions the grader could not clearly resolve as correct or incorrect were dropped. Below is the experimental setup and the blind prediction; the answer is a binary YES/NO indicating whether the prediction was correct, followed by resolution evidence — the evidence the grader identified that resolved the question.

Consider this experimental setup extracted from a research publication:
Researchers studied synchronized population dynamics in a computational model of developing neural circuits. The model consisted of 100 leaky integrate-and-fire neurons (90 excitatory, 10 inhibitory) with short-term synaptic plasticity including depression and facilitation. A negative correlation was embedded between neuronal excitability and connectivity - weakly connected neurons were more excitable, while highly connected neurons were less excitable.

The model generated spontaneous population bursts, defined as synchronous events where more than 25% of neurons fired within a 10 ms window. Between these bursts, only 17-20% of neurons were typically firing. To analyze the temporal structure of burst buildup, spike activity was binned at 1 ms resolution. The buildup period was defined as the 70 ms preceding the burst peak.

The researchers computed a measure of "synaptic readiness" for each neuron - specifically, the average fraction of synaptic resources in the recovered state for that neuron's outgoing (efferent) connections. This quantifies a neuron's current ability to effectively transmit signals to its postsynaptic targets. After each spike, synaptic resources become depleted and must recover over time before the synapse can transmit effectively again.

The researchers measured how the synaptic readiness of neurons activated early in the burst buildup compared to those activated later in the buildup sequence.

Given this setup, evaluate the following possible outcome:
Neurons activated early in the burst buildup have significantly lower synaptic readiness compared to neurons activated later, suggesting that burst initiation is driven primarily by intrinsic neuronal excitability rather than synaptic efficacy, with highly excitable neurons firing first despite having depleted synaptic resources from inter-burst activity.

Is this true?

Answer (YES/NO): YES